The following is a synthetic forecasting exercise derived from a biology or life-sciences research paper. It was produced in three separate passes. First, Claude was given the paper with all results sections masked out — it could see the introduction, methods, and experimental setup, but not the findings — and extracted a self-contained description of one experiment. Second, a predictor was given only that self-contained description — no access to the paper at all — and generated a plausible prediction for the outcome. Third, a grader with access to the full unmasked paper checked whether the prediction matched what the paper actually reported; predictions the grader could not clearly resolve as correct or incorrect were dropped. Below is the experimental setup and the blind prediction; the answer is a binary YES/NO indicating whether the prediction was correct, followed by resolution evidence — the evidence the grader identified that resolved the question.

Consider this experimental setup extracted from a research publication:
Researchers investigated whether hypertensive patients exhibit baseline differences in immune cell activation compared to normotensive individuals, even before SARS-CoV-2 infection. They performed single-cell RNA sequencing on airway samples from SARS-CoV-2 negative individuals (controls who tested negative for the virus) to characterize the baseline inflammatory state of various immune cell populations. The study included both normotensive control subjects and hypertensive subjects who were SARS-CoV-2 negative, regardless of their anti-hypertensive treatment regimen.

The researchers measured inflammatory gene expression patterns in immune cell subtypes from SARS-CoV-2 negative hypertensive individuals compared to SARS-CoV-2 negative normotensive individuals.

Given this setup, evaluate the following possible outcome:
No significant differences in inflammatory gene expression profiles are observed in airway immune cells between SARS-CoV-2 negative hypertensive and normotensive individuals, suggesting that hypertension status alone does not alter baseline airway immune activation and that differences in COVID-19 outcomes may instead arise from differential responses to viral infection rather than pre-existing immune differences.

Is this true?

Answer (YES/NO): NO